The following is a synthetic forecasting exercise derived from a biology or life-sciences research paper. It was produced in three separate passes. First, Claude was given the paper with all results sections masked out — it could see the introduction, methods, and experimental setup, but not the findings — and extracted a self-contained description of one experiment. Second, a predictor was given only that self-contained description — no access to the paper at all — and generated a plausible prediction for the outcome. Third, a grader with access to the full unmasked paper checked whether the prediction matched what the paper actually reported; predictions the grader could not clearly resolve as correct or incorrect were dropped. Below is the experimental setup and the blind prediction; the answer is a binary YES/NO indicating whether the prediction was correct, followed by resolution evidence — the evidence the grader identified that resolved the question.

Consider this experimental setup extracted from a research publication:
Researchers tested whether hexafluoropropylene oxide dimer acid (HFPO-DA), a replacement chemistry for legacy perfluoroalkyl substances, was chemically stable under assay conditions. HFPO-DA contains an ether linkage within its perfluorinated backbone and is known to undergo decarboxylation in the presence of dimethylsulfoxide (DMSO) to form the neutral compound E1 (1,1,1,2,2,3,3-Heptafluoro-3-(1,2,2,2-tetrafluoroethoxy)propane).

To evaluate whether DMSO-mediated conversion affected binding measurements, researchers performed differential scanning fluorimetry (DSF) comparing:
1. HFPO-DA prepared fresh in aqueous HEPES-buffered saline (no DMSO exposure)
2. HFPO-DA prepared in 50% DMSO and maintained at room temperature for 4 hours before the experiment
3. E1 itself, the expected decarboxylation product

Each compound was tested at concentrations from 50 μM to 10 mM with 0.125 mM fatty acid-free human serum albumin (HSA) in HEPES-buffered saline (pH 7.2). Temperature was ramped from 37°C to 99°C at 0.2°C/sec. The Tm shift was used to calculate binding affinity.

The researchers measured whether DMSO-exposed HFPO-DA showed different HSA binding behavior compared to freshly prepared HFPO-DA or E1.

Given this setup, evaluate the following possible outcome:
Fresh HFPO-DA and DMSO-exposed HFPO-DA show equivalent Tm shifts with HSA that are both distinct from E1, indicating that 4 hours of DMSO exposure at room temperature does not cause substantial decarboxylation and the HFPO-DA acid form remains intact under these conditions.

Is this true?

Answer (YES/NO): NO